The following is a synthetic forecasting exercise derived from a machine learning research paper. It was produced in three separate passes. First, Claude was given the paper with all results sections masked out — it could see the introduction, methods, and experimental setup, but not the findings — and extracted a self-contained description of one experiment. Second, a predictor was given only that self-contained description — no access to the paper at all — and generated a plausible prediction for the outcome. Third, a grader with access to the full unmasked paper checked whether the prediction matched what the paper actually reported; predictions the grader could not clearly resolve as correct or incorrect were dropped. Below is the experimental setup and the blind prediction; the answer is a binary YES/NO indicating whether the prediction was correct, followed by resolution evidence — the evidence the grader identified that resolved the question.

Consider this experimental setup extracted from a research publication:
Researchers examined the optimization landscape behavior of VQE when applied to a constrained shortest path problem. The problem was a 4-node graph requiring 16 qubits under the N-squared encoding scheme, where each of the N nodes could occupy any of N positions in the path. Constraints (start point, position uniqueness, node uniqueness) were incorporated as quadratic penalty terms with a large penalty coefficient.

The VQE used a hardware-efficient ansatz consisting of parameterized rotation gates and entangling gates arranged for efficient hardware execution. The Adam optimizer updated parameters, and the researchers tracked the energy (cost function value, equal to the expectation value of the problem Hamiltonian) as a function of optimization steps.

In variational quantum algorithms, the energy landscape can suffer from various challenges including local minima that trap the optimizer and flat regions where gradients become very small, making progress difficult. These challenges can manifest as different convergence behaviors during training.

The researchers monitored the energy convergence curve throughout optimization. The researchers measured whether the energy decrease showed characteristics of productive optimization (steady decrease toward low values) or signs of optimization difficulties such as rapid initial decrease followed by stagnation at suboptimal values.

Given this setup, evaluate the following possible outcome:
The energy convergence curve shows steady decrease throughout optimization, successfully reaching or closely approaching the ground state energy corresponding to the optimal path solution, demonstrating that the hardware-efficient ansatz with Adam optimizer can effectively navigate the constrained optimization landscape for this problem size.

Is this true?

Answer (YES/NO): NO